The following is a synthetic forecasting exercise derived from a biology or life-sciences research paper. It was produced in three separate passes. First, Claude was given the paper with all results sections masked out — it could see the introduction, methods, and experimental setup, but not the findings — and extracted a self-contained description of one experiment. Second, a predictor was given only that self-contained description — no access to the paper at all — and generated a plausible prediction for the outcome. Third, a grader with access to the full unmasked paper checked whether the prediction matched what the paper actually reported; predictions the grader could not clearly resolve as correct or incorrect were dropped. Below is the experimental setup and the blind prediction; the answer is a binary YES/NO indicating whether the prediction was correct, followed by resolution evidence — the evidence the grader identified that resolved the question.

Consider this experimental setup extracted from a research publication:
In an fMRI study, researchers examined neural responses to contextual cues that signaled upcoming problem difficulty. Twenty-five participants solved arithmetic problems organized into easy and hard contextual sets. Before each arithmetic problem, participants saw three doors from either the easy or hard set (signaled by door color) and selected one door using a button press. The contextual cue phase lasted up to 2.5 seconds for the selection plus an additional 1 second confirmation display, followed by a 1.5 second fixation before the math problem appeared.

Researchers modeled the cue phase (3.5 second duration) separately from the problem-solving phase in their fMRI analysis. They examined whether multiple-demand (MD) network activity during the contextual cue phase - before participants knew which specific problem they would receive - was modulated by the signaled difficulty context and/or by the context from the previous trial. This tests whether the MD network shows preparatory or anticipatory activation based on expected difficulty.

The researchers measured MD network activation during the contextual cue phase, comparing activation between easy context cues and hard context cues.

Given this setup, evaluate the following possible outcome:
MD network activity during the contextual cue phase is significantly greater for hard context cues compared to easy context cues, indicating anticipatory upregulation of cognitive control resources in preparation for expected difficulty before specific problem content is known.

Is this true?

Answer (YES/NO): NO